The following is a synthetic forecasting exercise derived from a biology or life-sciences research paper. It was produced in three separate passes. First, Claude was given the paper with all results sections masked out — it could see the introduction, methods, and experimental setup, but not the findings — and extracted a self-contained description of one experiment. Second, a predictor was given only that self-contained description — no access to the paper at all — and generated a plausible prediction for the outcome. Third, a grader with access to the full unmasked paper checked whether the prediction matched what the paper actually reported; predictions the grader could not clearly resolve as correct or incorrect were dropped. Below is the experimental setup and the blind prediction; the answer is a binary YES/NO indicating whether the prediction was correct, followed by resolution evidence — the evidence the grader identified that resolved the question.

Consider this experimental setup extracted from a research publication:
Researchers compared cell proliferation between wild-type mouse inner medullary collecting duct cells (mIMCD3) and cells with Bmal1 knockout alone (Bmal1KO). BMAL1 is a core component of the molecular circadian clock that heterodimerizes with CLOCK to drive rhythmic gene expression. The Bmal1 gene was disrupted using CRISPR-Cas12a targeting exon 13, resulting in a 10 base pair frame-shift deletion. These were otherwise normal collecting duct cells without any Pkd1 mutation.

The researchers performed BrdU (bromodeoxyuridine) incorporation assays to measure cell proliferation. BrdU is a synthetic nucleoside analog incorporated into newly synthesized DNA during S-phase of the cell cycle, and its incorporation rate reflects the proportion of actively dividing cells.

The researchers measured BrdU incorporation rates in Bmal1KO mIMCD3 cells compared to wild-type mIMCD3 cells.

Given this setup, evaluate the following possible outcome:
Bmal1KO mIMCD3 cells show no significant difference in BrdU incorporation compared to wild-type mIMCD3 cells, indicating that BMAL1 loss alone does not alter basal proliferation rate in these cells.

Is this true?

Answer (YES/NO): YES